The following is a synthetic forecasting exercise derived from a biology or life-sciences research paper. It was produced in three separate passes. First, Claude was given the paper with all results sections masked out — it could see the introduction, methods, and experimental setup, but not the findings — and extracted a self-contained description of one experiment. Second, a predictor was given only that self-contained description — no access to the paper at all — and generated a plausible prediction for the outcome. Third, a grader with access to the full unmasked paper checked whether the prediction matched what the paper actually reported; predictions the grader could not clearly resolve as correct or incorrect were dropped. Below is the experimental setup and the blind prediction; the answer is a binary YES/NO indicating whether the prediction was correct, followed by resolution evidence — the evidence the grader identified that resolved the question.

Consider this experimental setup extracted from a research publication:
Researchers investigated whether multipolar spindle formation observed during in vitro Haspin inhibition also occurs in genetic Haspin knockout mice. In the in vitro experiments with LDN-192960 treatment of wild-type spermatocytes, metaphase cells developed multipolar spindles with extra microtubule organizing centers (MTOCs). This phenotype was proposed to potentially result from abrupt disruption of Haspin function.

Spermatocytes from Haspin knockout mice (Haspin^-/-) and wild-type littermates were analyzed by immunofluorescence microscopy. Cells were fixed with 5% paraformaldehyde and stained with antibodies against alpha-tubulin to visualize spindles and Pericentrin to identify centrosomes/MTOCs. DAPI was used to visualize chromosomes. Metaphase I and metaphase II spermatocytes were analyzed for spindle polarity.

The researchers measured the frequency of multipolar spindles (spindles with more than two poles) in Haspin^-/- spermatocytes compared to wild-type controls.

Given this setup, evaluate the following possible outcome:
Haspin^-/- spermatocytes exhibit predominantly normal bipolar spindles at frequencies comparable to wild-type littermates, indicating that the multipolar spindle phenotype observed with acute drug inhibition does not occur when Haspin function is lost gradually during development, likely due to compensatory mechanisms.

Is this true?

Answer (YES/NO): YES